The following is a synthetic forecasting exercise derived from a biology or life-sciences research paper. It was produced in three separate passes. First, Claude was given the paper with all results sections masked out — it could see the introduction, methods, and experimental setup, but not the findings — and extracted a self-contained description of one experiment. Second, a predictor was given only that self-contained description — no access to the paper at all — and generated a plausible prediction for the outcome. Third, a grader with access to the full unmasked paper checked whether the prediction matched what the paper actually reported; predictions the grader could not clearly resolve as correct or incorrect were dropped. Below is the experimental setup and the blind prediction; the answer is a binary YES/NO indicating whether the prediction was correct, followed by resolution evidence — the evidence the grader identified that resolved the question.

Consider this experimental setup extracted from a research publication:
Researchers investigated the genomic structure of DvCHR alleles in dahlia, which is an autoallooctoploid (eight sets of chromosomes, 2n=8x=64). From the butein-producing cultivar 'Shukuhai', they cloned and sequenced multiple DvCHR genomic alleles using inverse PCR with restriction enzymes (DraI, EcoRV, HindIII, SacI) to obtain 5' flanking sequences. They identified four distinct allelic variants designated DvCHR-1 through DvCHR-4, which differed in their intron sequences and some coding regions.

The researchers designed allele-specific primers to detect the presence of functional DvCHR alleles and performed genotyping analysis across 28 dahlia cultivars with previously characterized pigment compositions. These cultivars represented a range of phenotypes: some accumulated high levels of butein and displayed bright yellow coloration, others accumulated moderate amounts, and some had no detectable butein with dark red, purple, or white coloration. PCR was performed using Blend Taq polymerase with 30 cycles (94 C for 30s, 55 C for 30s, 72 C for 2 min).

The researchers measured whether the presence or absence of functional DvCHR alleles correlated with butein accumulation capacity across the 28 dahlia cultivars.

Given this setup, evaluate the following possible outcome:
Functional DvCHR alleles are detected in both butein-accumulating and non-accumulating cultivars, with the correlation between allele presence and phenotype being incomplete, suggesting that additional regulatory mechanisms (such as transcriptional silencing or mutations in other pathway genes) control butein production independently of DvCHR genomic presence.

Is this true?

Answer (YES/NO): NO